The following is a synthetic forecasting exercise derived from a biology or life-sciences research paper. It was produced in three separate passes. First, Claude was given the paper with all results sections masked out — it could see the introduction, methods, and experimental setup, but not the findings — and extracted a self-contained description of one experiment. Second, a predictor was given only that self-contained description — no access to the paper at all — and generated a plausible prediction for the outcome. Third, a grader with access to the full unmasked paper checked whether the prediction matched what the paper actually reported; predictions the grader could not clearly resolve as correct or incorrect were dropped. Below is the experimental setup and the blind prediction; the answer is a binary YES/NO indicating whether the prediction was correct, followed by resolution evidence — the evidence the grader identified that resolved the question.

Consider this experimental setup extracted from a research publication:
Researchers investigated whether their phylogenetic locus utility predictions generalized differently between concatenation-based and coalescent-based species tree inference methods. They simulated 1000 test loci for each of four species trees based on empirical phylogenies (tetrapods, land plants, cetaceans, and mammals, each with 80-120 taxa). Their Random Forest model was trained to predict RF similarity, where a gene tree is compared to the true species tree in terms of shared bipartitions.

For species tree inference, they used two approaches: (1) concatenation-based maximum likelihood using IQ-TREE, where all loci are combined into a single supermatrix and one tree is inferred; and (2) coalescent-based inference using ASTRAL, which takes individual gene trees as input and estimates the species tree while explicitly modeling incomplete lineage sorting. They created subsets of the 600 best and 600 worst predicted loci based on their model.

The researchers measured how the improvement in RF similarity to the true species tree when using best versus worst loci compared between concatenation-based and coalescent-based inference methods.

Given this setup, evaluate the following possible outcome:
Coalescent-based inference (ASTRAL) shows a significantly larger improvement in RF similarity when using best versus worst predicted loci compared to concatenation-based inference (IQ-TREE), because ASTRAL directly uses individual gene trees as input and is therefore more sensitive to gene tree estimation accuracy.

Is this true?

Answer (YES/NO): NO